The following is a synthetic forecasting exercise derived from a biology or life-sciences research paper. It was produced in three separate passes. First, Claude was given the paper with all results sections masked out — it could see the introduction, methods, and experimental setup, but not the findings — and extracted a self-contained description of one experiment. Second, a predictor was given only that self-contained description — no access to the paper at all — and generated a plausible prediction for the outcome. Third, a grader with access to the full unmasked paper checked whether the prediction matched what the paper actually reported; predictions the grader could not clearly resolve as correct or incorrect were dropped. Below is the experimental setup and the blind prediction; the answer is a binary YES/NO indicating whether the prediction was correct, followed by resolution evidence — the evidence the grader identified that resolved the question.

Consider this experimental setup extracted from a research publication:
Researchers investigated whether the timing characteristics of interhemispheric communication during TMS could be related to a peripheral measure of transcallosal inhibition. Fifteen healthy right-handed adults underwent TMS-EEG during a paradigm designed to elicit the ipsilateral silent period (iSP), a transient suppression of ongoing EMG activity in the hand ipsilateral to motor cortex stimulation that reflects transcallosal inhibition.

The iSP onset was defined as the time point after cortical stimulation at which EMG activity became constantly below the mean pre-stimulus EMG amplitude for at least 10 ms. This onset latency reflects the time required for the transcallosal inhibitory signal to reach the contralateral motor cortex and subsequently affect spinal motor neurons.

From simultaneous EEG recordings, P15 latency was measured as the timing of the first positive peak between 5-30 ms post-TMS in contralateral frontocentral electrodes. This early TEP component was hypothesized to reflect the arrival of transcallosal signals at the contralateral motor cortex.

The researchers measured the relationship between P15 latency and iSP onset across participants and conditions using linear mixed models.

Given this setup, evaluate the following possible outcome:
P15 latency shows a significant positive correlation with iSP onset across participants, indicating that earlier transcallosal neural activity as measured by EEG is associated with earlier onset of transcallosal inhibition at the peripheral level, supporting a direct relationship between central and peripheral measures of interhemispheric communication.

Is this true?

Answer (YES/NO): NO